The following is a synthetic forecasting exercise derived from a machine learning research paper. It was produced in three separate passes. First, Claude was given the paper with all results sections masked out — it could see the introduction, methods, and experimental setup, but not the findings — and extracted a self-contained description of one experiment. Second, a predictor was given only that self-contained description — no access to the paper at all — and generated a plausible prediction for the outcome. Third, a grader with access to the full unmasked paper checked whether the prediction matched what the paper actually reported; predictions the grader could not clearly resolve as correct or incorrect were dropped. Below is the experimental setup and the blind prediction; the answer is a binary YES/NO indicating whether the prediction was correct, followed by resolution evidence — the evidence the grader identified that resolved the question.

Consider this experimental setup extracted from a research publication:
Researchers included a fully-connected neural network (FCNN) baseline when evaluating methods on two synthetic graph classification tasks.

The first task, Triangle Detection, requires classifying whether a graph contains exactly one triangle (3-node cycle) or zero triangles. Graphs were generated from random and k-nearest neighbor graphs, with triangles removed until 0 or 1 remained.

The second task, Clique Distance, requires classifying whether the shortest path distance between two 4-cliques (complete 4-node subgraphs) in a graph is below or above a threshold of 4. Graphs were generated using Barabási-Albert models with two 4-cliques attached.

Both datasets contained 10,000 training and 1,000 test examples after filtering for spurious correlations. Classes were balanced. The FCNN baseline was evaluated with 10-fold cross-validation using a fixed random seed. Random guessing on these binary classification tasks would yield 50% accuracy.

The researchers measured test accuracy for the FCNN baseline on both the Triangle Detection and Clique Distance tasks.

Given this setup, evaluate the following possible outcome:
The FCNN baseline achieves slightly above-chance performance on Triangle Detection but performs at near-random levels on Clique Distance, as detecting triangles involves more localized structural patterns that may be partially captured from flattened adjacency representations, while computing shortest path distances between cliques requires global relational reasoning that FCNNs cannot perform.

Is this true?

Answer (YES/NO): NO